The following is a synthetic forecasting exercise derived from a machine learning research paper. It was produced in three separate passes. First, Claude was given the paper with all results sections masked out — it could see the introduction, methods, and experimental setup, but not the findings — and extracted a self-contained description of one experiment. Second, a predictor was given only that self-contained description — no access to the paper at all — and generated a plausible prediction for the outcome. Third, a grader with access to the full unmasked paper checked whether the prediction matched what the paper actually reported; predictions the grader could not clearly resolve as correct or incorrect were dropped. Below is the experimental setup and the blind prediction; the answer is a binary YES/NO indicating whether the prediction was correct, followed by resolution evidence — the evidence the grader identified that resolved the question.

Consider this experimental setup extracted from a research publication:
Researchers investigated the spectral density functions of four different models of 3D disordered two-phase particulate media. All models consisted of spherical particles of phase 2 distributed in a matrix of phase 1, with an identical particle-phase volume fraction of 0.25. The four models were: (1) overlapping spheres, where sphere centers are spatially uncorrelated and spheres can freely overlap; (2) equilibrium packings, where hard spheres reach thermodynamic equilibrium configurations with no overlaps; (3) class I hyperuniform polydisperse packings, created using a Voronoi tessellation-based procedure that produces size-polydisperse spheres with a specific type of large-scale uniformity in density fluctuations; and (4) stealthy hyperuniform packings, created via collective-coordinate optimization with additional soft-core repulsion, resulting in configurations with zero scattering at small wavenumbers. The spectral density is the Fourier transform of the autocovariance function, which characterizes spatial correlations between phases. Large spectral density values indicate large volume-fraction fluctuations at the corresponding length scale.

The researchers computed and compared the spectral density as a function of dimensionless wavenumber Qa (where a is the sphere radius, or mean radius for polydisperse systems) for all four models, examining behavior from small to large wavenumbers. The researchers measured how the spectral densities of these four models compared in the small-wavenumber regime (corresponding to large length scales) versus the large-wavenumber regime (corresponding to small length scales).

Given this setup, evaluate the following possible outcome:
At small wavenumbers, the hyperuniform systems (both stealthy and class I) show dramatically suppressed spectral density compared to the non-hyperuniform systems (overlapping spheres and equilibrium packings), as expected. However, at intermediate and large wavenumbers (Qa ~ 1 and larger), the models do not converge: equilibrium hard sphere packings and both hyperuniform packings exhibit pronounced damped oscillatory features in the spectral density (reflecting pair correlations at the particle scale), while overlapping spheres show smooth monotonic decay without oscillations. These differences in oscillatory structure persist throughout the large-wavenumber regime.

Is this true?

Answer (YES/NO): NO